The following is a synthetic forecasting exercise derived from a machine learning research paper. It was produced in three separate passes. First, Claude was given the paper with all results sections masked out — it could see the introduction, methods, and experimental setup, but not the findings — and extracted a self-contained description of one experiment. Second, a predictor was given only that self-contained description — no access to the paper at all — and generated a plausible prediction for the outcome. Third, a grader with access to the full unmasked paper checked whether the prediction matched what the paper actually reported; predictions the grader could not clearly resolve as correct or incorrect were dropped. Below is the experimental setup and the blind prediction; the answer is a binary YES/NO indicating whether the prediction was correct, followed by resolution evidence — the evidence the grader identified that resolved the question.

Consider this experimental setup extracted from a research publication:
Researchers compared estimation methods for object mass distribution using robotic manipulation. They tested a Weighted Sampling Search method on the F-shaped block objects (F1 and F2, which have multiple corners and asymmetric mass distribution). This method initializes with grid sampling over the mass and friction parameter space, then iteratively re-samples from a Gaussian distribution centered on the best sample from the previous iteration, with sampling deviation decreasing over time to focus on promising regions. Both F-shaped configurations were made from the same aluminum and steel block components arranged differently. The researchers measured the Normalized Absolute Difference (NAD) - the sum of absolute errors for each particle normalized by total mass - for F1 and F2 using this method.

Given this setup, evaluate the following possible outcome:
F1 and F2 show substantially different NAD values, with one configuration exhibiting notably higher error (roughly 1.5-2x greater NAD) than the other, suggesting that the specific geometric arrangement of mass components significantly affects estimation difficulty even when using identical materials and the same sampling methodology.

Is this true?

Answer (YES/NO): NO